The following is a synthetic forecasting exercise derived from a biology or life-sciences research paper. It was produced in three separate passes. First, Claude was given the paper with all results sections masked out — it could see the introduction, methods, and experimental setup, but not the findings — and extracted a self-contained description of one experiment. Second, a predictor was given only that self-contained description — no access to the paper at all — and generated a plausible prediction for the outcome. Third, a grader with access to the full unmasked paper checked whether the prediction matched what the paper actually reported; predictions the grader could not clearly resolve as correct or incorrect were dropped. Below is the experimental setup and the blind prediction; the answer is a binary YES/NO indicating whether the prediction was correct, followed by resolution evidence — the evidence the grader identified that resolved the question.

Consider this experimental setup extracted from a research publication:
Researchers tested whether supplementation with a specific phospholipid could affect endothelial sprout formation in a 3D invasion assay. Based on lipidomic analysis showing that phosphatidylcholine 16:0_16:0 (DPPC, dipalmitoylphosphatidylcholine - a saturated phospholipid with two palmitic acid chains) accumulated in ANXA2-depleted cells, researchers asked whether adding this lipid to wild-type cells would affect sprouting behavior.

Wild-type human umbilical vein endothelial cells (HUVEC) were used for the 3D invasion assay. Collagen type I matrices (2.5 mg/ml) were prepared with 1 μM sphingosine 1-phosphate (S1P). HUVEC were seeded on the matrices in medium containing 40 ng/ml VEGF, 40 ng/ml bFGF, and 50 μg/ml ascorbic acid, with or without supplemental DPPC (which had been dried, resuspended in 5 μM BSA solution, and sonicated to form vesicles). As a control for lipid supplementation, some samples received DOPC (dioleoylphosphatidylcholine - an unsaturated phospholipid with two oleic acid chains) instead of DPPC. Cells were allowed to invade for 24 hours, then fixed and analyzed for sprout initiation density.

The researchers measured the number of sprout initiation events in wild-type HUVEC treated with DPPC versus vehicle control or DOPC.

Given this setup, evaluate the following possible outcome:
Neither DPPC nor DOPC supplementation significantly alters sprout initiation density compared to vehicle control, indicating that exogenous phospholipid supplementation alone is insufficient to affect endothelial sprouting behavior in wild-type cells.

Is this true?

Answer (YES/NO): NO